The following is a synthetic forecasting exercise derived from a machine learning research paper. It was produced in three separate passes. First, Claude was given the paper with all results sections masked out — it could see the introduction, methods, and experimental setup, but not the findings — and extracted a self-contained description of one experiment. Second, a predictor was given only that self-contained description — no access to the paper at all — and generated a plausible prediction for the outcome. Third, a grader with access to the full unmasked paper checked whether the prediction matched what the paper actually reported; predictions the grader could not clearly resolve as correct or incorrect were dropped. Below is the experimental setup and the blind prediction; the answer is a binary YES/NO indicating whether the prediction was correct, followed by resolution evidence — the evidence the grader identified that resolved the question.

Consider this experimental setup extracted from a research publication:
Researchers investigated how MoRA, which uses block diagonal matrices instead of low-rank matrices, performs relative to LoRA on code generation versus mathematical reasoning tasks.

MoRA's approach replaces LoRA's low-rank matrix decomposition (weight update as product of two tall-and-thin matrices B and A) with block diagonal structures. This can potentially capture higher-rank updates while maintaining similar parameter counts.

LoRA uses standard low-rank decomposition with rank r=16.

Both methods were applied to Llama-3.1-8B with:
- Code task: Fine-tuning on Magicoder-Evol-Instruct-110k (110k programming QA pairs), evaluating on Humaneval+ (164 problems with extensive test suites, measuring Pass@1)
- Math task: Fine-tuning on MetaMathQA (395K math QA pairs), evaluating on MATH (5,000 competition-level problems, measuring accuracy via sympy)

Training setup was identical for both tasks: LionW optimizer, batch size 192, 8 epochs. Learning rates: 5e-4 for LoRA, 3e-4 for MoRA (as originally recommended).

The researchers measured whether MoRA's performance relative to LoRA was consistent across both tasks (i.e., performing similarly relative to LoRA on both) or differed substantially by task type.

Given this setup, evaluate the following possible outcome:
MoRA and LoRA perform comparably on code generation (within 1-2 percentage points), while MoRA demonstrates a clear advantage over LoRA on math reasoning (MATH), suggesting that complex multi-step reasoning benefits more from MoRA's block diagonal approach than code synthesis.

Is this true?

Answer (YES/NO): NO